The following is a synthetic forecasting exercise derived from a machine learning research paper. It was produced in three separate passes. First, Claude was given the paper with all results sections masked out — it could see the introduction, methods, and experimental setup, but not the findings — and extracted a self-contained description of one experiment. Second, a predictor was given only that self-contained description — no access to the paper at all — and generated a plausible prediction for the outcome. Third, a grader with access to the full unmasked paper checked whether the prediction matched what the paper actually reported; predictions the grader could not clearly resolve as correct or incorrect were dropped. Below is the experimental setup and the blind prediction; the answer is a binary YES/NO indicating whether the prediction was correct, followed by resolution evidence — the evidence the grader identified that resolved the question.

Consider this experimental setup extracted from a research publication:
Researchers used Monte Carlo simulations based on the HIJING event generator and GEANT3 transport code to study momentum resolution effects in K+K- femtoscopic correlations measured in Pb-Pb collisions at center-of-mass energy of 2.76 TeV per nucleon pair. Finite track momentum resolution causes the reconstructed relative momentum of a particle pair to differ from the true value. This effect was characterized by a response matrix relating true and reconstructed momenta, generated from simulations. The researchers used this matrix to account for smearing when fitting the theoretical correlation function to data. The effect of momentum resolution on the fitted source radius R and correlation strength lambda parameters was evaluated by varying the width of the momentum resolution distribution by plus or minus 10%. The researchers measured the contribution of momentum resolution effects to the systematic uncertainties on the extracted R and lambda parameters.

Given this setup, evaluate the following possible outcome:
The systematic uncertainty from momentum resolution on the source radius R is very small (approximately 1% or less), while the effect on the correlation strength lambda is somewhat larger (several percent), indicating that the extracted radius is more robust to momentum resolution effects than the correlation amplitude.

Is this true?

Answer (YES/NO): NO